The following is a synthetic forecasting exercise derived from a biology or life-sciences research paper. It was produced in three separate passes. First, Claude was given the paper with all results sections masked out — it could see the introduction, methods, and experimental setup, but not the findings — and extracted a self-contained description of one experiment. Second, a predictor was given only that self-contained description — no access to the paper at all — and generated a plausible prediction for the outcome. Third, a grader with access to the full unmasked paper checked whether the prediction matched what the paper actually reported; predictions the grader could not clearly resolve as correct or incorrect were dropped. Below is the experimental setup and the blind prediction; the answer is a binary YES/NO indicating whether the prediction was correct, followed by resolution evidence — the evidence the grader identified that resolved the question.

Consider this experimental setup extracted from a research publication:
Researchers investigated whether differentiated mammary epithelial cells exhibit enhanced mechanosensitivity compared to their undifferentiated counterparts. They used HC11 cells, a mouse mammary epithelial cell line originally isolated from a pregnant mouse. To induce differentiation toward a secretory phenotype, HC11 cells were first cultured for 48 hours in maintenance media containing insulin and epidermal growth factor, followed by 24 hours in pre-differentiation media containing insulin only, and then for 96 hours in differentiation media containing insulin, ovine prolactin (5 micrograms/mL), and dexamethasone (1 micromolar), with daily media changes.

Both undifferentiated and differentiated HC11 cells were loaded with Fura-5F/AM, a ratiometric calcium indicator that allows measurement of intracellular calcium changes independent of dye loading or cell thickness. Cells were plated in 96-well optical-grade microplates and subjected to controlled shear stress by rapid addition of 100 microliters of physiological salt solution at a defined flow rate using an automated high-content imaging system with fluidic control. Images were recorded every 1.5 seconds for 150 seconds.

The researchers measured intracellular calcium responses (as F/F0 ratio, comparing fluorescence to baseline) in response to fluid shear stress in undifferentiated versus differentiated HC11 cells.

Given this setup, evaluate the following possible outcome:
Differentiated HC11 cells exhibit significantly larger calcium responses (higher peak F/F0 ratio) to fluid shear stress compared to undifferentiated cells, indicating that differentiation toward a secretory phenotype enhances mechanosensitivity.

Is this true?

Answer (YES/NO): YES